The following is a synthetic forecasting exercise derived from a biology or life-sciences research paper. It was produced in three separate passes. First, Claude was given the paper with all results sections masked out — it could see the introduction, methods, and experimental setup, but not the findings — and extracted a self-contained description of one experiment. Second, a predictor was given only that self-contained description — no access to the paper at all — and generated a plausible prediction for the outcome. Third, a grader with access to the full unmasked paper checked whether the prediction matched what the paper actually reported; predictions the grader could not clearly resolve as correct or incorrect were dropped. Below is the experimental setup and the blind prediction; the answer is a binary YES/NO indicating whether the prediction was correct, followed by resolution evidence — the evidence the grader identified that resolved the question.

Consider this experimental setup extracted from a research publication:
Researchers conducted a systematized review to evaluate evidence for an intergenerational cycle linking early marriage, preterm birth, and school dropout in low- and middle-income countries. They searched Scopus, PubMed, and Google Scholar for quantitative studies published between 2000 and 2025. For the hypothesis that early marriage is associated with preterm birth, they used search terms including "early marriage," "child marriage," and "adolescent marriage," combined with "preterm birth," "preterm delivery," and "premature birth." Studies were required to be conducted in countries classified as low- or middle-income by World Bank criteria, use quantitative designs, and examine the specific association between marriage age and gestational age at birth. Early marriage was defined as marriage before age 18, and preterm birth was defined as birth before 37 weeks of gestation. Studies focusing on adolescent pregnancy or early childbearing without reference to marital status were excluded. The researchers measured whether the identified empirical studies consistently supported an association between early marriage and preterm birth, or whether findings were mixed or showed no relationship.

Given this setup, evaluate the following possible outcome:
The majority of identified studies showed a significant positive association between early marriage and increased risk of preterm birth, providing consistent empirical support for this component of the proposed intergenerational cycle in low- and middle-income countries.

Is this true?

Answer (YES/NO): YES